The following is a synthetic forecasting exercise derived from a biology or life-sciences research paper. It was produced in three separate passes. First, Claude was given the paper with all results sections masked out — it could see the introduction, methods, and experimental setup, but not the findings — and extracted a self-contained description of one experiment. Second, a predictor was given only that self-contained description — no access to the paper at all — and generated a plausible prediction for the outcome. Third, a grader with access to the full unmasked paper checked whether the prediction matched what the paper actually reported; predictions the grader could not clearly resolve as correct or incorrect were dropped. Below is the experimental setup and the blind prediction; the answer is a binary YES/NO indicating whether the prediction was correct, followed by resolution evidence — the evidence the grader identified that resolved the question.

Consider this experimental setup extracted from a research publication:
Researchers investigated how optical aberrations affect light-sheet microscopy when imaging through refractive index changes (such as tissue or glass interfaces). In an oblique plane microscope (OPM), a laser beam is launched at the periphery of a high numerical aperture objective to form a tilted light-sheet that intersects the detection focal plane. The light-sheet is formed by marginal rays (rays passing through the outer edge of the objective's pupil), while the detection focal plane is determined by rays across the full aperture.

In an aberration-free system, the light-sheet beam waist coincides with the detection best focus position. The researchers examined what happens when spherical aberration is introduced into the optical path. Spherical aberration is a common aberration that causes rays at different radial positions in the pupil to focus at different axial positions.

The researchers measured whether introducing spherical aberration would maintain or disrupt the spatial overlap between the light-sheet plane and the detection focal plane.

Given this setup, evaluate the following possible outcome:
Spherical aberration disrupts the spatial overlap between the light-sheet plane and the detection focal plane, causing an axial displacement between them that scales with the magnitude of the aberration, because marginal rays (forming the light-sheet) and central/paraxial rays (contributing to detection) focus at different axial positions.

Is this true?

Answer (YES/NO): YES